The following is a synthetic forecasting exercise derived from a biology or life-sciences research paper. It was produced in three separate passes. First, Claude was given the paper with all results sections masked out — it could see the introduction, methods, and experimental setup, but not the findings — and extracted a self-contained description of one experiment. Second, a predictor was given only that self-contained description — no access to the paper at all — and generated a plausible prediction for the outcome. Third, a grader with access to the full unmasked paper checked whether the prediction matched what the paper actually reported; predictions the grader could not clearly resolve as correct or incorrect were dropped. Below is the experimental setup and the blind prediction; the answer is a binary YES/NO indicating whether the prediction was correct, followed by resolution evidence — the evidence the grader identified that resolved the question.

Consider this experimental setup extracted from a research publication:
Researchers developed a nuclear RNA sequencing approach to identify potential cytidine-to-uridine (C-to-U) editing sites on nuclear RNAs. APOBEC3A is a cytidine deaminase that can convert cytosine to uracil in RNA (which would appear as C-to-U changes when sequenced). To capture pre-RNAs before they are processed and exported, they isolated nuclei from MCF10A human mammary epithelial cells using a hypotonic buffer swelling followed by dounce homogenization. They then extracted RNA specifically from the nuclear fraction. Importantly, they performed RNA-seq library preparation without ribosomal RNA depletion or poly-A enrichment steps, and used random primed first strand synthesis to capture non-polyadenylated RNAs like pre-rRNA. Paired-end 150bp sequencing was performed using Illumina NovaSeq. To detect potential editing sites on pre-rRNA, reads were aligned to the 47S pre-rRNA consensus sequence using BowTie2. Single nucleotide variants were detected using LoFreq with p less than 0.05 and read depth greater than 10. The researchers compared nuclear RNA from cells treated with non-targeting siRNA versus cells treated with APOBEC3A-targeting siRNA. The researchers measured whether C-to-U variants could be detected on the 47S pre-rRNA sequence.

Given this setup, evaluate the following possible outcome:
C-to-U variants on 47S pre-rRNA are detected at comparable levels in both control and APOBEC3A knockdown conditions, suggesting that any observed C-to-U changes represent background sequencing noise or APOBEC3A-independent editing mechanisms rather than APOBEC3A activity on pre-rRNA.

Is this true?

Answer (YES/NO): NO